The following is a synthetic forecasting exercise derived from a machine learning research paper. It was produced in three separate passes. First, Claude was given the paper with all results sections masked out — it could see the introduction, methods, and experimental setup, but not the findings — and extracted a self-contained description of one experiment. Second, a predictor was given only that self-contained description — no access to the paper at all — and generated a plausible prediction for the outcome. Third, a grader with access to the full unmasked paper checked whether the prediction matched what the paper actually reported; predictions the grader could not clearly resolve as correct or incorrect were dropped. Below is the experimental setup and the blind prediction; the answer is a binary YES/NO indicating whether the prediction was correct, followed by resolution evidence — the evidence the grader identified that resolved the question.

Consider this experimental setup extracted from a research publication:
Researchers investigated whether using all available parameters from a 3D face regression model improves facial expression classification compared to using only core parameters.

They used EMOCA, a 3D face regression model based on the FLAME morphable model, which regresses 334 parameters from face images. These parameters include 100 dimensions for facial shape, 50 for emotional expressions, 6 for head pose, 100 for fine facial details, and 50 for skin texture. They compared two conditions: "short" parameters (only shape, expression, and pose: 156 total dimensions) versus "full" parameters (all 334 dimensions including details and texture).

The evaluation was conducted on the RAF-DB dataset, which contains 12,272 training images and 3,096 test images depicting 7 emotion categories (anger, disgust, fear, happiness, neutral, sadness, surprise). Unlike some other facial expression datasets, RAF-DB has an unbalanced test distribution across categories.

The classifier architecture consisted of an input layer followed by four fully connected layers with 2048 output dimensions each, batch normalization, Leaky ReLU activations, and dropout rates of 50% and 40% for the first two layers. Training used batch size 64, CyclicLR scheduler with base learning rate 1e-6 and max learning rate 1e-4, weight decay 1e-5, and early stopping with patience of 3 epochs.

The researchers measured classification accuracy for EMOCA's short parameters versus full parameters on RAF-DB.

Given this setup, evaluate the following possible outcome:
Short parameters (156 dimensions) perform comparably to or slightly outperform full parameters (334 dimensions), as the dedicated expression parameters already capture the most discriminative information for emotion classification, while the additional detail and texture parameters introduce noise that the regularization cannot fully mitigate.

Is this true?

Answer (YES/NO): NO